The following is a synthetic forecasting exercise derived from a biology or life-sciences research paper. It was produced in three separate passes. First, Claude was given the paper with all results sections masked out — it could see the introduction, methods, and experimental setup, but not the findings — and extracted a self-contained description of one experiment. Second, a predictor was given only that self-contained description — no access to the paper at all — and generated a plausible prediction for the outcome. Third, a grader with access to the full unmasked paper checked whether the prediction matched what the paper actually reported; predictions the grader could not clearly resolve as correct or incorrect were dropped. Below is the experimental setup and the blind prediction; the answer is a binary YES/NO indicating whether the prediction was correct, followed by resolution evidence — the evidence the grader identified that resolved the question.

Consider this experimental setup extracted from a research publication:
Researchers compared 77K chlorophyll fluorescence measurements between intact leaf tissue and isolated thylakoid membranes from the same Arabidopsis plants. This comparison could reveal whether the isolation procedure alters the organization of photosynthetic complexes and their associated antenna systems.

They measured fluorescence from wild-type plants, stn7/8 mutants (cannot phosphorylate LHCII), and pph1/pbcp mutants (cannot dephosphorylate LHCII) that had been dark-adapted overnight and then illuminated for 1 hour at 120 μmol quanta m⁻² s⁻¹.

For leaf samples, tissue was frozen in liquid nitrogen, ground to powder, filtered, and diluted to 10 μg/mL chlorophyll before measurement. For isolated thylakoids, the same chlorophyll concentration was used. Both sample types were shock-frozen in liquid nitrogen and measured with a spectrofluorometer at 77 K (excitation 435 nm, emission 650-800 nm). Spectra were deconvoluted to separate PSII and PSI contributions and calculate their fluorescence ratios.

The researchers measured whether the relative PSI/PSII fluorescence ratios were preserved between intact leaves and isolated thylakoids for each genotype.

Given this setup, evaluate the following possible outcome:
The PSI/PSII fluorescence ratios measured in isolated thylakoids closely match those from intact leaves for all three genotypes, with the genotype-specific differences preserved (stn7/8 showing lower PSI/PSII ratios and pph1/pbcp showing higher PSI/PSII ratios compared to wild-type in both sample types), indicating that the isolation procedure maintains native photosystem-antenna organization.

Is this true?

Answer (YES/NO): YES